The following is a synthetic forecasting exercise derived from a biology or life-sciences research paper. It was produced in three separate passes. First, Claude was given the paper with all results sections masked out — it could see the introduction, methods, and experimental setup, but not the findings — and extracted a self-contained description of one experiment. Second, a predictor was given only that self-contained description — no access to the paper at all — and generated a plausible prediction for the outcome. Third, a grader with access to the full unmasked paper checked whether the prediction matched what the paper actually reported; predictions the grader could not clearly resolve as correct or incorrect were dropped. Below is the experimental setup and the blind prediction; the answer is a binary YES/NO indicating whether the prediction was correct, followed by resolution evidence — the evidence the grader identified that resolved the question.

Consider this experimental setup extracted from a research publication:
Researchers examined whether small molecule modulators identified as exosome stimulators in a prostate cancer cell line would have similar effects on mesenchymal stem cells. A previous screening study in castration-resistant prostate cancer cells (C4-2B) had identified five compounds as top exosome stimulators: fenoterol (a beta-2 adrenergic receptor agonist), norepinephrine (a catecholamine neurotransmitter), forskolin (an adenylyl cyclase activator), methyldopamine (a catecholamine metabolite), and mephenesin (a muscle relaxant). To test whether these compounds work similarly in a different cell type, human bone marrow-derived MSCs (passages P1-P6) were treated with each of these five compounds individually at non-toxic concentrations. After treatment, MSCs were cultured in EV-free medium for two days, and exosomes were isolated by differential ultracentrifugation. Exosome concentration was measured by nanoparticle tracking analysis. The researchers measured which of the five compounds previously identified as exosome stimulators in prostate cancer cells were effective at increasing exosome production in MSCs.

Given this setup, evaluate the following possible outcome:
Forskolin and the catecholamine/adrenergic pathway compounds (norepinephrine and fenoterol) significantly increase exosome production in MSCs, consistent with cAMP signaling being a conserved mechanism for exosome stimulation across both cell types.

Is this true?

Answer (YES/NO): YES